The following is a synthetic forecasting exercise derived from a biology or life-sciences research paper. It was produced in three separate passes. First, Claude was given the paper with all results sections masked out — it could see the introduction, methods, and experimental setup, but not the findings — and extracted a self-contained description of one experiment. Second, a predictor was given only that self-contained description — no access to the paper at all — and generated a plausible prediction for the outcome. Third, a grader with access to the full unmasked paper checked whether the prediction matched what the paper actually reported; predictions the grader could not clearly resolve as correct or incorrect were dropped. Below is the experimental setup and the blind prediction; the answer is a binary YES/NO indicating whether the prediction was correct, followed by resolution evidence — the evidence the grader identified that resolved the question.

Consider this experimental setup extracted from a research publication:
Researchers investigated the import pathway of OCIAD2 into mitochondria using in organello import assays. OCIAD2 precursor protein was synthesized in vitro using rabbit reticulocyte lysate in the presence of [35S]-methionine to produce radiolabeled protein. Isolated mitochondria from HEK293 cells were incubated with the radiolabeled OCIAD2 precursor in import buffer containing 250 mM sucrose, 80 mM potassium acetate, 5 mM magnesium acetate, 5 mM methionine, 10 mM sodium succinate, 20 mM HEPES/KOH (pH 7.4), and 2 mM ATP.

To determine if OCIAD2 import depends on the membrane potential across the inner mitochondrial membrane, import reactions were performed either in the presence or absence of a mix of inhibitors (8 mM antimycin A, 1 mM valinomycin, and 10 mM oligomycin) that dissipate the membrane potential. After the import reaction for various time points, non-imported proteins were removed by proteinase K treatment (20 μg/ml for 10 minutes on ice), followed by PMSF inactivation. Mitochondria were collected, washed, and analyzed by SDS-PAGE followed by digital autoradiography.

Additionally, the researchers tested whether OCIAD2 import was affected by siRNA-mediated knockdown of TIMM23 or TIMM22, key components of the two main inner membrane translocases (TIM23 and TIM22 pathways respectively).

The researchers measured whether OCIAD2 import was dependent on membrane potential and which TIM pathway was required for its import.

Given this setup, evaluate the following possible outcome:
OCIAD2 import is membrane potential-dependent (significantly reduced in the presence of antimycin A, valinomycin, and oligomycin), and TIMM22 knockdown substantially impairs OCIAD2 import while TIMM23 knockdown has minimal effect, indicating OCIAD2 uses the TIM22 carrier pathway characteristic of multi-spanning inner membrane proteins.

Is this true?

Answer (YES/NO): NO